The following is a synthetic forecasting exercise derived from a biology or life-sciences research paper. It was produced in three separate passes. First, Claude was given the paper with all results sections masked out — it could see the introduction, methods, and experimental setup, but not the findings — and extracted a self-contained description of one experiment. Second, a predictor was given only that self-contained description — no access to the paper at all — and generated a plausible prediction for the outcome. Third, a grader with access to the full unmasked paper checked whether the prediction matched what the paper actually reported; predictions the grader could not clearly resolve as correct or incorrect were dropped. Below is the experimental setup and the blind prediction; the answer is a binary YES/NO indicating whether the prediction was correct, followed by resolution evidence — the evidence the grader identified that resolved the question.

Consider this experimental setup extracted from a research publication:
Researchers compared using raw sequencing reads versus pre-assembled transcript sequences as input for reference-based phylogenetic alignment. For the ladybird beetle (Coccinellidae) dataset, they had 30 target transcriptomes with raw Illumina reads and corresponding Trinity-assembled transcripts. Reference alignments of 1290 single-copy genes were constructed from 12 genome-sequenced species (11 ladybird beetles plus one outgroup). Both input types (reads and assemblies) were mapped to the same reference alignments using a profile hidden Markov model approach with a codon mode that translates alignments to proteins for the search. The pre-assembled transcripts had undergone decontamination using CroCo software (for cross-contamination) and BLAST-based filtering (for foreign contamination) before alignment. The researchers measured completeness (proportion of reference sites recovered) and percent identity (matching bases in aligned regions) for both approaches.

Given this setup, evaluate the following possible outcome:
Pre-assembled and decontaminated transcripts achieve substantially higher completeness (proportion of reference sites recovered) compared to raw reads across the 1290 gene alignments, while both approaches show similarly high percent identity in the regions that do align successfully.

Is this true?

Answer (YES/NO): NO